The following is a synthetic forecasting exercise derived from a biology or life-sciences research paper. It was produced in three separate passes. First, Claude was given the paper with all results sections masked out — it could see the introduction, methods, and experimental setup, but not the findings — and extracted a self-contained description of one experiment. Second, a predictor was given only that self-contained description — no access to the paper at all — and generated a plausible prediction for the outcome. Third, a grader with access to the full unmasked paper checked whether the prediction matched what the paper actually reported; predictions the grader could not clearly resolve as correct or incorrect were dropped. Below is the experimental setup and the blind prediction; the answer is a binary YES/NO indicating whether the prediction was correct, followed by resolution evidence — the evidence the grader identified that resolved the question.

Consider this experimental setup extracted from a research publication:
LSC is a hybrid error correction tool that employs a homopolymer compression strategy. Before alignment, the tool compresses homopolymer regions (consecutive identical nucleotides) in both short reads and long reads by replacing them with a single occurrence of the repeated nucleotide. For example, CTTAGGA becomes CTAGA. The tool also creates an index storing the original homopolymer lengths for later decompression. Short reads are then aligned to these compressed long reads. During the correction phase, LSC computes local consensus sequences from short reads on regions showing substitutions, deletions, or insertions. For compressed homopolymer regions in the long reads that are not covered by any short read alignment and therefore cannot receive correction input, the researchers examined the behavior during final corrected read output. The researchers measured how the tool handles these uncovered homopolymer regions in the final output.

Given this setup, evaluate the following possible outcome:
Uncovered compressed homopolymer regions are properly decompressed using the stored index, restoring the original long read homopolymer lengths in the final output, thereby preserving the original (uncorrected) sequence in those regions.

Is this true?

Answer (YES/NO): YES